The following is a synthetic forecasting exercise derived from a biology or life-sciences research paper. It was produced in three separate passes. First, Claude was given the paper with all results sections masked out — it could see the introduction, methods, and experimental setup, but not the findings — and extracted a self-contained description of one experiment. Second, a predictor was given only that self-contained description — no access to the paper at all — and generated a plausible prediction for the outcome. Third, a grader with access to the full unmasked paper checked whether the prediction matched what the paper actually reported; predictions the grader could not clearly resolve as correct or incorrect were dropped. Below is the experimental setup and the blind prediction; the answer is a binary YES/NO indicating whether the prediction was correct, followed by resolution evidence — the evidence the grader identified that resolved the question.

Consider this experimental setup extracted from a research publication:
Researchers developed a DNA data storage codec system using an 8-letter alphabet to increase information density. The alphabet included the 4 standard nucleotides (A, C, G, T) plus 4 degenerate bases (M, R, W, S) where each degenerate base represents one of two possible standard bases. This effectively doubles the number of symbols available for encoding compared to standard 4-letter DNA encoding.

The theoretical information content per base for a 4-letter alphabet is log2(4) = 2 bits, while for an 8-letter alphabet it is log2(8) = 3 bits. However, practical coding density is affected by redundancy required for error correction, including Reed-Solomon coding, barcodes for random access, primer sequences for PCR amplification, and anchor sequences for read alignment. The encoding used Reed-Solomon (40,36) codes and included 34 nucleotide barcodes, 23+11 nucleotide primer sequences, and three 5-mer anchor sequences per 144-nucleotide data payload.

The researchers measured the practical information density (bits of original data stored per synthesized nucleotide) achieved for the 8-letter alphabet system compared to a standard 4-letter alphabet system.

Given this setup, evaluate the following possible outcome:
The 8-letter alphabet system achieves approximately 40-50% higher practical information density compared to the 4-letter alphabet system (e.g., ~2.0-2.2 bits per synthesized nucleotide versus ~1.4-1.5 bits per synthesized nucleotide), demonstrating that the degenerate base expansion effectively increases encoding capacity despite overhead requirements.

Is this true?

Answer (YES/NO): NO